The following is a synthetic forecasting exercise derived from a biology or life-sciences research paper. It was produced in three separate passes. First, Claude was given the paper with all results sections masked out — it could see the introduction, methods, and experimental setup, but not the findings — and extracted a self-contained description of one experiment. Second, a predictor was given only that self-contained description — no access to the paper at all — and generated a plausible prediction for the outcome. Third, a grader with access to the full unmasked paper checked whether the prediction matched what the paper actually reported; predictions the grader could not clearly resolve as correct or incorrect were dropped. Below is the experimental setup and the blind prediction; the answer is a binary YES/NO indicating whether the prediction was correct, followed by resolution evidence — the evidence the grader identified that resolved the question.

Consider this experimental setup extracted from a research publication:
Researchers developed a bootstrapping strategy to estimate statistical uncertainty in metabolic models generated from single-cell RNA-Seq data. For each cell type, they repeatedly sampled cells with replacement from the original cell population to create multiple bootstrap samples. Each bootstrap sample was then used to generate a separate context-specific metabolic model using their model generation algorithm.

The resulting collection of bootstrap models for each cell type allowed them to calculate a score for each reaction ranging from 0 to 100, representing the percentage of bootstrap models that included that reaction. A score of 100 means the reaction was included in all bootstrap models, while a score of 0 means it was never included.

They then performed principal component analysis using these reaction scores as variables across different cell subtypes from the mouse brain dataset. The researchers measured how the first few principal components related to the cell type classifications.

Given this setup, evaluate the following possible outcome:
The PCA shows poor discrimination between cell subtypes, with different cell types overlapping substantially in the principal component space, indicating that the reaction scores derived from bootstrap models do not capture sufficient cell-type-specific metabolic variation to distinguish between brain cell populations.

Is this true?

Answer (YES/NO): NO